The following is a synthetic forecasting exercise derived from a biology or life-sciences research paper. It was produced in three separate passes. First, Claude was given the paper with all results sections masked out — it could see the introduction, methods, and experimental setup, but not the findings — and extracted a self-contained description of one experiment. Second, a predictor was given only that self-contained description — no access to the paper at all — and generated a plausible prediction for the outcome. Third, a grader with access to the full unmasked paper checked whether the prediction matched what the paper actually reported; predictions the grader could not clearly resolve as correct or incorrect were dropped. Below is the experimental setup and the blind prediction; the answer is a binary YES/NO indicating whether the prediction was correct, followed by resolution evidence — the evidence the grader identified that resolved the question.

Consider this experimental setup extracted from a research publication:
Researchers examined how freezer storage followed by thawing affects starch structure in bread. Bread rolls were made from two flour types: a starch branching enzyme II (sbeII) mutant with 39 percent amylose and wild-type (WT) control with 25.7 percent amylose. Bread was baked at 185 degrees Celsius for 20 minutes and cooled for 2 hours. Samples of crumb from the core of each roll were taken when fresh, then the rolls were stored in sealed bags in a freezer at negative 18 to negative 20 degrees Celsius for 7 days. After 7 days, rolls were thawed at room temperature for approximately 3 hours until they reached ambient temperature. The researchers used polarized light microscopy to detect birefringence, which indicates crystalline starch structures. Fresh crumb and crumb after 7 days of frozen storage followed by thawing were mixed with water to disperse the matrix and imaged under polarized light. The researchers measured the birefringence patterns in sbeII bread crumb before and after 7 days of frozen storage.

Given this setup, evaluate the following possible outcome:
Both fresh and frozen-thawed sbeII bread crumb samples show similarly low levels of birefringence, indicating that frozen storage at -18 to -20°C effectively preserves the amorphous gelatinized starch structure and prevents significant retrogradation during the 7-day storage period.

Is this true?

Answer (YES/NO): YES